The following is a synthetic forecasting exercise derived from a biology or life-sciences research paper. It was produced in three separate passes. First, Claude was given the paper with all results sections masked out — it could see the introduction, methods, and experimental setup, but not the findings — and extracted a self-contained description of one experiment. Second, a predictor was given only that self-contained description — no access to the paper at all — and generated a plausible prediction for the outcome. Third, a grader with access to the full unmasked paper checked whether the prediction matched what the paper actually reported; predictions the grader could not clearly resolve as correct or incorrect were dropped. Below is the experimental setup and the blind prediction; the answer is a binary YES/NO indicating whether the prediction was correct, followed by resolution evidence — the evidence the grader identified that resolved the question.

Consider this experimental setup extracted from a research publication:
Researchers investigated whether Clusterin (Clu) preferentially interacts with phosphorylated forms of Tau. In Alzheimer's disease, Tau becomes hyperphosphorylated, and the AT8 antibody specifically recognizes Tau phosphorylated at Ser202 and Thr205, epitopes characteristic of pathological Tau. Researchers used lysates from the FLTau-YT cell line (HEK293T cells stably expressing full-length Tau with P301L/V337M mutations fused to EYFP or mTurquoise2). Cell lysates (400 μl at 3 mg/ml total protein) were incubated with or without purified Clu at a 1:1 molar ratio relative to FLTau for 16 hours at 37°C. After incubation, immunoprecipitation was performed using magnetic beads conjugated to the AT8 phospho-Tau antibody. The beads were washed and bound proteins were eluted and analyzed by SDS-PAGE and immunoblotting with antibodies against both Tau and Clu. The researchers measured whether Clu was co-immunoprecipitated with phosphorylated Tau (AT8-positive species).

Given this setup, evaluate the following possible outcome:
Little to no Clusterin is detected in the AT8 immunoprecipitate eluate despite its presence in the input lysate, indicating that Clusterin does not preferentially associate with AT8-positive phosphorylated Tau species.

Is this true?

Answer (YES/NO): NO